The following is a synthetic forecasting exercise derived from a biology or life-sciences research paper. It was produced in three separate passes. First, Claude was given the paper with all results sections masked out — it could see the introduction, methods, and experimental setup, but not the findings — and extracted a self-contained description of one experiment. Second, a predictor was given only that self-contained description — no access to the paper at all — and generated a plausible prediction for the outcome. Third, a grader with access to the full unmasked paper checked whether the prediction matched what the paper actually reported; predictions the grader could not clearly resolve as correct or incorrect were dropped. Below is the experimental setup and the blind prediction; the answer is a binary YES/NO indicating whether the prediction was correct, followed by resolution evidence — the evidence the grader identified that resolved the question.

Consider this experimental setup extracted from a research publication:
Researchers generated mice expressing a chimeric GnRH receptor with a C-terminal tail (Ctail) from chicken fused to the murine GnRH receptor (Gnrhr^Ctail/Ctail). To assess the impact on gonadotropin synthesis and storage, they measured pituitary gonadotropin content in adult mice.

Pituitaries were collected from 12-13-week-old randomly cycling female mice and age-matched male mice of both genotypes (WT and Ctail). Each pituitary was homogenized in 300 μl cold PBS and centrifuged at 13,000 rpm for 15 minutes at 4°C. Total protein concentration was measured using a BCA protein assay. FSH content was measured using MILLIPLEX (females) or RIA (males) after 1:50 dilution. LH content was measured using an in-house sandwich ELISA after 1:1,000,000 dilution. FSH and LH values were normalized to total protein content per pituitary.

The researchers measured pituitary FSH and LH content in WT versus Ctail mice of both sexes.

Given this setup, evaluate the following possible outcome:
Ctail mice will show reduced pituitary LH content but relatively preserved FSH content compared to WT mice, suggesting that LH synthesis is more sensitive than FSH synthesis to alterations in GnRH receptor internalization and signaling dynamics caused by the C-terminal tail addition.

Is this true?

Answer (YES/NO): NO